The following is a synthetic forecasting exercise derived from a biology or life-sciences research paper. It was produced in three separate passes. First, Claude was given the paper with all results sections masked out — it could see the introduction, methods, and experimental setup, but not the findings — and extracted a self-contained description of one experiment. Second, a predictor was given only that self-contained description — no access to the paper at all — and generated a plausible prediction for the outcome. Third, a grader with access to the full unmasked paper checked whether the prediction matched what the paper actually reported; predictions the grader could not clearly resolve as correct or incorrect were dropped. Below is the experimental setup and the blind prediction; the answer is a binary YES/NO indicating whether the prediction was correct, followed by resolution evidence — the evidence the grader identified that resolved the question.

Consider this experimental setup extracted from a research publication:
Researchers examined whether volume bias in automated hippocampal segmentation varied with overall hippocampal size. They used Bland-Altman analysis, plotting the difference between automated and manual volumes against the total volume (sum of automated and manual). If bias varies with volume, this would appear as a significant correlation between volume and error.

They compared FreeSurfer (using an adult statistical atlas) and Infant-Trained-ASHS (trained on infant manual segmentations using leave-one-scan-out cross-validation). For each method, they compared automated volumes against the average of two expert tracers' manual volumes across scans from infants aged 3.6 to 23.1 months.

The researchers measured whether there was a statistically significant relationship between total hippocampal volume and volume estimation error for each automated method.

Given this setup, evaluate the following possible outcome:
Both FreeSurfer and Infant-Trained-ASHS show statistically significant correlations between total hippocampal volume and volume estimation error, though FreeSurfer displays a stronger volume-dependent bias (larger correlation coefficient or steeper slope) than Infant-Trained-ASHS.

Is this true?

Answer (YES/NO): YES